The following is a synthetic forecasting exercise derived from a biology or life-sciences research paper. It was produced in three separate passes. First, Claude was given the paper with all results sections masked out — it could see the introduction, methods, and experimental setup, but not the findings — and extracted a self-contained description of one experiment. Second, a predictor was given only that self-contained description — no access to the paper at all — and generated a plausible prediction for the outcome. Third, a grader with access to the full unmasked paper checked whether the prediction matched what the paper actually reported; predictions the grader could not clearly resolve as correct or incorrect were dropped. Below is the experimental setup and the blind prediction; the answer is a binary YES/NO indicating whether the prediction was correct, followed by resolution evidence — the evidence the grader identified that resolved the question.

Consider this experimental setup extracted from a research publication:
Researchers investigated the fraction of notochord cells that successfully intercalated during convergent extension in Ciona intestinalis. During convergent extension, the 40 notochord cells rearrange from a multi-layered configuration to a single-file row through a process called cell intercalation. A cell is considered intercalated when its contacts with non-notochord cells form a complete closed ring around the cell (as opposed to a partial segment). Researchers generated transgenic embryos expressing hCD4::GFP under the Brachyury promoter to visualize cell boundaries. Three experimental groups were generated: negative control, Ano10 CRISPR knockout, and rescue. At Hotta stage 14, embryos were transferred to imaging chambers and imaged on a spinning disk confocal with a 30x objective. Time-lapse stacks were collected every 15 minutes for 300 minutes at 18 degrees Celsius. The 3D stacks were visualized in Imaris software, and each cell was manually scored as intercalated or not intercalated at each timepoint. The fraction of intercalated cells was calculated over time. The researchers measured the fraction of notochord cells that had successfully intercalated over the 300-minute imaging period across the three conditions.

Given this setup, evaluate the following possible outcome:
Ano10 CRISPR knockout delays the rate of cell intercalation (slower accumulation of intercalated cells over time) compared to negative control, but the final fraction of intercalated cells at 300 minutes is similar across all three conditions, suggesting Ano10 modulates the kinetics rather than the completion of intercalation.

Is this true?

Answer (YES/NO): NO